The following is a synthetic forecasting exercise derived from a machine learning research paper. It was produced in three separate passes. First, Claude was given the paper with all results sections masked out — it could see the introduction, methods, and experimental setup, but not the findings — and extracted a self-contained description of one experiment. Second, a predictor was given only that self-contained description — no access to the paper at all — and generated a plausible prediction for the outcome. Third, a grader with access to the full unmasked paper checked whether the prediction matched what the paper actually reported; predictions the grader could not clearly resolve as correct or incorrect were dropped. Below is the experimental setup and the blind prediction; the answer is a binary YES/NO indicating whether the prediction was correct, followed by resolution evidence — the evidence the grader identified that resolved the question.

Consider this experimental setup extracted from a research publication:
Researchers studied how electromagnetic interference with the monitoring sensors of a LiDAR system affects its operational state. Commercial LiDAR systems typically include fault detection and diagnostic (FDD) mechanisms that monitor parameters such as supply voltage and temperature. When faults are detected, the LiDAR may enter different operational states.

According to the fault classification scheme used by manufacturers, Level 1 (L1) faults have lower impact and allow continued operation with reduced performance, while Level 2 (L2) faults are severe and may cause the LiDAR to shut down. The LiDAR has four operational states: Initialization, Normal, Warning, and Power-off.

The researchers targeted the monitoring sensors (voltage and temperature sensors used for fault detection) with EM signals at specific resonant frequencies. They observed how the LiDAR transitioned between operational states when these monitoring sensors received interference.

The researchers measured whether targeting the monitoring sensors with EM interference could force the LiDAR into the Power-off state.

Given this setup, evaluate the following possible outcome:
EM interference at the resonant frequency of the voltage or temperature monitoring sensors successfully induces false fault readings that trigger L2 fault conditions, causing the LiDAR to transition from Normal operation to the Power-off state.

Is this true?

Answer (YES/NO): NO